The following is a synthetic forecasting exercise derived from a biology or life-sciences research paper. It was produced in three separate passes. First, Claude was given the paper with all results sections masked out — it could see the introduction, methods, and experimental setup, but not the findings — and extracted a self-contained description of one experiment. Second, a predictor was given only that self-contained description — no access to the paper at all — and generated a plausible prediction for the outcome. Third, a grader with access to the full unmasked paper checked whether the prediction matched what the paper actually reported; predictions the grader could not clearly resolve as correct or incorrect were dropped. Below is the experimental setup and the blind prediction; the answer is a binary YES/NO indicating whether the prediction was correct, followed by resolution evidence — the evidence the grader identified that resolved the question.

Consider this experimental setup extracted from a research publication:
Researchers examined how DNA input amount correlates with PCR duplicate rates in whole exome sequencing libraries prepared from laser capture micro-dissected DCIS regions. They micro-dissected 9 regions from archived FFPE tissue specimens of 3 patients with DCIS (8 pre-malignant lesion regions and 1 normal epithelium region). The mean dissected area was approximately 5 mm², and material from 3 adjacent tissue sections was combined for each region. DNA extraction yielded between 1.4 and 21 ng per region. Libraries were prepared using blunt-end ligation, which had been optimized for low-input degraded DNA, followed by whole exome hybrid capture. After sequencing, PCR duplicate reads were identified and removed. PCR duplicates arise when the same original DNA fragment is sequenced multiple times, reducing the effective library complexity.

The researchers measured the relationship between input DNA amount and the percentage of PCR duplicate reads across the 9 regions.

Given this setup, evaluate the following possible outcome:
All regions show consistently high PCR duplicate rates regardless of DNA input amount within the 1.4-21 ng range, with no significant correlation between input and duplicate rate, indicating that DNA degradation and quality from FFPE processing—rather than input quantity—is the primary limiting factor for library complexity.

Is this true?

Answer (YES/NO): NO